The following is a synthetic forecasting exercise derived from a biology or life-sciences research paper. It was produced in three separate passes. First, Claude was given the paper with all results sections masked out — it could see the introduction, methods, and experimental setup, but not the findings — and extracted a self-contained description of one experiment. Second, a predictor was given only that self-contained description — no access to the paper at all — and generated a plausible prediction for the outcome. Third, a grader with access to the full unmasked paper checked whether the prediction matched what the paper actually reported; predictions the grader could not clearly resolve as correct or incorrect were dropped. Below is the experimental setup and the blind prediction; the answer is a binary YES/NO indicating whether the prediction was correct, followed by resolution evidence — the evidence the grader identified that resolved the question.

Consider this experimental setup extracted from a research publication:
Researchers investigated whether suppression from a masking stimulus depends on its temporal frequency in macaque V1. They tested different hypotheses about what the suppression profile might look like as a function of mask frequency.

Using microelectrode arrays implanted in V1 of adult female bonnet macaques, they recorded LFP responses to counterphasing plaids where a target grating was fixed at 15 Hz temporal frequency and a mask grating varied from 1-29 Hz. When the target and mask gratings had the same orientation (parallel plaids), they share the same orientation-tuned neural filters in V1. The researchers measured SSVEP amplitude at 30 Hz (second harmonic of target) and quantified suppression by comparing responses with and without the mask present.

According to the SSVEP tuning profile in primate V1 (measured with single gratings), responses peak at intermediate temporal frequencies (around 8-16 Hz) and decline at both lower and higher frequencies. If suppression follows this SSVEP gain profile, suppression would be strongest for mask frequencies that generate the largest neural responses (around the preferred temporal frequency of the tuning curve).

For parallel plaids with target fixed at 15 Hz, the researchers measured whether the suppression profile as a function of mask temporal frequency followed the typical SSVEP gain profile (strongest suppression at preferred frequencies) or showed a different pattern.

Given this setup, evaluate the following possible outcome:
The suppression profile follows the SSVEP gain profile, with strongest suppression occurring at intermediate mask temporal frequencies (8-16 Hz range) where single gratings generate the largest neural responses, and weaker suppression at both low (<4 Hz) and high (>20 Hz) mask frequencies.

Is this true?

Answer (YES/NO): NO